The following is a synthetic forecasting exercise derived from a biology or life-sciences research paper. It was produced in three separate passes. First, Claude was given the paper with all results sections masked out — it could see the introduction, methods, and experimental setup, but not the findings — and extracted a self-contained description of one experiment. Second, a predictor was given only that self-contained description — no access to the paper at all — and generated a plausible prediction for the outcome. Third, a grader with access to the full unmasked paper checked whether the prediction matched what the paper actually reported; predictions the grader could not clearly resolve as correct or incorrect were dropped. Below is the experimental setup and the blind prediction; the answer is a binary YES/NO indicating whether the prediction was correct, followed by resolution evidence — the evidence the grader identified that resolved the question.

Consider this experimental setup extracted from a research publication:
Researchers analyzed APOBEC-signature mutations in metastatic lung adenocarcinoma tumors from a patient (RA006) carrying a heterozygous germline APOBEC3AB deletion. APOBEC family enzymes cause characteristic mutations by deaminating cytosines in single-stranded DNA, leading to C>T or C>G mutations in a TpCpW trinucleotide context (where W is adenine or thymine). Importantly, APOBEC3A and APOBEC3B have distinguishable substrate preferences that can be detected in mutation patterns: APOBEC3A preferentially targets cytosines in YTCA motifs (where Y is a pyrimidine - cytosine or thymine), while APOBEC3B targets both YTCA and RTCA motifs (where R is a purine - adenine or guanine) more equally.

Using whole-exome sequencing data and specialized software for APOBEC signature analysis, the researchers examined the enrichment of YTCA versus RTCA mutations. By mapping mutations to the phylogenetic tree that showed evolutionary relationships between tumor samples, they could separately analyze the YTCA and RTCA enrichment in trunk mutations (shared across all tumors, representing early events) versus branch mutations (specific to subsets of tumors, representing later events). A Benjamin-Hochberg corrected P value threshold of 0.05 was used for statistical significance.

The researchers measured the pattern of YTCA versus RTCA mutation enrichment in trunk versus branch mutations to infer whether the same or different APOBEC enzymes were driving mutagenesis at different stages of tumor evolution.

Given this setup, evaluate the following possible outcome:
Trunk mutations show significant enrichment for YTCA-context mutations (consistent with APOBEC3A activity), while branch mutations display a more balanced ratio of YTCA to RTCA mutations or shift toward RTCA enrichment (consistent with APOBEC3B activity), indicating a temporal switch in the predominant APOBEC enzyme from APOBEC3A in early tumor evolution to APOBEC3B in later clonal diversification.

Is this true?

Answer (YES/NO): NO